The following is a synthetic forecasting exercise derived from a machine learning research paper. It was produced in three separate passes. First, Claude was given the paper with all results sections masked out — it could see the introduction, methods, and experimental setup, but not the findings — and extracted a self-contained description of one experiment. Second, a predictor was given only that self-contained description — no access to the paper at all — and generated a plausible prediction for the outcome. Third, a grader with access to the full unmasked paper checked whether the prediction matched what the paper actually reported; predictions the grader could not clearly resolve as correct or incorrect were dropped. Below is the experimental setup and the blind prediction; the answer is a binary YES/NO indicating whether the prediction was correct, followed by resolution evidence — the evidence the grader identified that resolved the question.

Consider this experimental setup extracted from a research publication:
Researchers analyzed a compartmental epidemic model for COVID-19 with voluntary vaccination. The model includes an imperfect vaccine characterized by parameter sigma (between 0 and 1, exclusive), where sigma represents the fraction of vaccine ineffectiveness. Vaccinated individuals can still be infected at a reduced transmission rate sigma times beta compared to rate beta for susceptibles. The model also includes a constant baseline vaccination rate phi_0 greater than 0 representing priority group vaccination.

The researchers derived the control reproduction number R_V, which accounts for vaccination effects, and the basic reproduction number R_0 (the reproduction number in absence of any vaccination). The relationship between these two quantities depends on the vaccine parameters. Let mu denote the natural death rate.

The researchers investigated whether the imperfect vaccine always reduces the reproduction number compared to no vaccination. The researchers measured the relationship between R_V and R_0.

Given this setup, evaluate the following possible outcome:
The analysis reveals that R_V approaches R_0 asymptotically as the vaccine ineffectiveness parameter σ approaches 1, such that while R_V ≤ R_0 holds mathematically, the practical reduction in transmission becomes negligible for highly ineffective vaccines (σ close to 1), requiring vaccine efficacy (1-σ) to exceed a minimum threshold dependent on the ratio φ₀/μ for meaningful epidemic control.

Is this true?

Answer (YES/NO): NO